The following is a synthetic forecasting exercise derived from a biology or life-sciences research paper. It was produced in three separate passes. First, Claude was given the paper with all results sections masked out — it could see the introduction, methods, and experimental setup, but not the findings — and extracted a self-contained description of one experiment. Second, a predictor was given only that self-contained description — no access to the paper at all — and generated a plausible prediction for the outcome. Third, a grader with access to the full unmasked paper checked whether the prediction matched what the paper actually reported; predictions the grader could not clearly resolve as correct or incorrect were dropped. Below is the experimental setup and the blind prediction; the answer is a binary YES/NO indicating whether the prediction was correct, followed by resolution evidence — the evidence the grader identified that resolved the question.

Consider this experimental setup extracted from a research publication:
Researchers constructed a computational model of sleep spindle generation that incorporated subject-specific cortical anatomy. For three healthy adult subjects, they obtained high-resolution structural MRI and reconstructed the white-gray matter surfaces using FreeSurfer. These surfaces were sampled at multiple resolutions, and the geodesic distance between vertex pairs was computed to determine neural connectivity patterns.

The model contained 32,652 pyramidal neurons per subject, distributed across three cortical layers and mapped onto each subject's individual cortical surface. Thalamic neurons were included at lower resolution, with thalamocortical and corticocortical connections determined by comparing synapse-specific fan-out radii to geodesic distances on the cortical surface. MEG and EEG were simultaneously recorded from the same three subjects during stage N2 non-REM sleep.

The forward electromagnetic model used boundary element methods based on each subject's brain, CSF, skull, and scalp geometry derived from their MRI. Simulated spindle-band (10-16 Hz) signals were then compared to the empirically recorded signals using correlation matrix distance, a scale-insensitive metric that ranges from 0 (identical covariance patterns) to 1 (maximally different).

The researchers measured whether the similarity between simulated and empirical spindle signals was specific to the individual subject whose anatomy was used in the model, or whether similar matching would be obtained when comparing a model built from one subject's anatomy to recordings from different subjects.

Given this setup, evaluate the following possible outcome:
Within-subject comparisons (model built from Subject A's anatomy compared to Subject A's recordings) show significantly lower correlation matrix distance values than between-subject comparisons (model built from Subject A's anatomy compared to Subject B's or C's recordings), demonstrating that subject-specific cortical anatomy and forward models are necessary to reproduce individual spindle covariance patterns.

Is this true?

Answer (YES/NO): YES